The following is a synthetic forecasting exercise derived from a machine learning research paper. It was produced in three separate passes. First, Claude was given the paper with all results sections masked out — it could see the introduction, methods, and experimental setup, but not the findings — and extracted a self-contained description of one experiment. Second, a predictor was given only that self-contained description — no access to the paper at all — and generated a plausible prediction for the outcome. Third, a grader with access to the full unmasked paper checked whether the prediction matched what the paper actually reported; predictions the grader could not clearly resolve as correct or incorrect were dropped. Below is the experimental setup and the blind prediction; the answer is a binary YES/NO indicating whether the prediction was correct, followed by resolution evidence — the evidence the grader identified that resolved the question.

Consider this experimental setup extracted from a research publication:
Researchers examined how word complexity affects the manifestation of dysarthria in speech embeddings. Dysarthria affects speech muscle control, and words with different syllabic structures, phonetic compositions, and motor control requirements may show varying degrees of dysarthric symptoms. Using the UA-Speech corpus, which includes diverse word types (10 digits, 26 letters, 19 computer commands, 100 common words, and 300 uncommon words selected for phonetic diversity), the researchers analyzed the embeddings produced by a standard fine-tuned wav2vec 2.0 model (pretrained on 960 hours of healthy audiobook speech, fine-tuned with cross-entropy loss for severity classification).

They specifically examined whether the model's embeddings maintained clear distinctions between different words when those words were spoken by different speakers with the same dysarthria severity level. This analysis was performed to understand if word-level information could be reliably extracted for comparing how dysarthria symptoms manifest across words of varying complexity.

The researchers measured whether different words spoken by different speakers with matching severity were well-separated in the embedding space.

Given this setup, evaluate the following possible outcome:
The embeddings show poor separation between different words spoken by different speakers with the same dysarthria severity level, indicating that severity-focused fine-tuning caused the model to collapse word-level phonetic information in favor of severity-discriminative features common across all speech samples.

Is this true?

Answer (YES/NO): NO